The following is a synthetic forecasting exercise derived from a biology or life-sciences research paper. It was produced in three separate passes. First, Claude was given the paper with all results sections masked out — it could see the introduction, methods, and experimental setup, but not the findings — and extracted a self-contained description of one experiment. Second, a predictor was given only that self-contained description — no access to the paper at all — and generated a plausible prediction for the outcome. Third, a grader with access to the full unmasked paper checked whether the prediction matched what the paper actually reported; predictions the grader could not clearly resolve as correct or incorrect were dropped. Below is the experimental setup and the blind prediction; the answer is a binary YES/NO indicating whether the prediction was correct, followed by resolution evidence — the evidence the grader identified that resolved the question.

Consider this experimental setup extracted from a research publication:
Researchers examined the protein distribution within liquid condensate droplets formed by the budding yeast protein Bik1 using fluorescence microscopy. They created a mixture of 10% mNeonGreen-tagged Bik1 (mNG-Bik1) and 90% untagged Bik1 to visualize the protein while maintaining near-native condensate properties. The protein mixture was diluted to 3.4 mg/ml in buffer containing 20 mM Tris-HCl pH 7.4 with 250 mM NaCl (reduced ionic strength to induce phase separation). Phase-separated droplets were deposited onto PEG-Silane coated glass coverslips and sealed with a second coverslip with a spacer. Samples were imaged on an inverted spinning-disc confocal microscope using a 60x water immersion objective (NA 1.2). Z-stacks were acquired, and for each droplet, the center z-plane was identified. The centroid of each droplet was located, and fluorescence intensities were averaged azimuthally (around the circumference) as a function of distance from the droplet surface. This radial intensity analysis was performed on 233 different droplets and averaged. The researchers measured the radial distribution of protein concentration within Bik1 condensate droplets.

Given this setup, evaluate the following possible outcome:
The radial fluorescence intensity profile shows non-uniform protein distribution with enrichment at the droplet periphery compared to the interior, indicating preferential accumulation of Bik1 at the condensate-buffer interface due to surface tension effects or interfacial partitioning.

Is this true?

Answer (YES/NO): NO